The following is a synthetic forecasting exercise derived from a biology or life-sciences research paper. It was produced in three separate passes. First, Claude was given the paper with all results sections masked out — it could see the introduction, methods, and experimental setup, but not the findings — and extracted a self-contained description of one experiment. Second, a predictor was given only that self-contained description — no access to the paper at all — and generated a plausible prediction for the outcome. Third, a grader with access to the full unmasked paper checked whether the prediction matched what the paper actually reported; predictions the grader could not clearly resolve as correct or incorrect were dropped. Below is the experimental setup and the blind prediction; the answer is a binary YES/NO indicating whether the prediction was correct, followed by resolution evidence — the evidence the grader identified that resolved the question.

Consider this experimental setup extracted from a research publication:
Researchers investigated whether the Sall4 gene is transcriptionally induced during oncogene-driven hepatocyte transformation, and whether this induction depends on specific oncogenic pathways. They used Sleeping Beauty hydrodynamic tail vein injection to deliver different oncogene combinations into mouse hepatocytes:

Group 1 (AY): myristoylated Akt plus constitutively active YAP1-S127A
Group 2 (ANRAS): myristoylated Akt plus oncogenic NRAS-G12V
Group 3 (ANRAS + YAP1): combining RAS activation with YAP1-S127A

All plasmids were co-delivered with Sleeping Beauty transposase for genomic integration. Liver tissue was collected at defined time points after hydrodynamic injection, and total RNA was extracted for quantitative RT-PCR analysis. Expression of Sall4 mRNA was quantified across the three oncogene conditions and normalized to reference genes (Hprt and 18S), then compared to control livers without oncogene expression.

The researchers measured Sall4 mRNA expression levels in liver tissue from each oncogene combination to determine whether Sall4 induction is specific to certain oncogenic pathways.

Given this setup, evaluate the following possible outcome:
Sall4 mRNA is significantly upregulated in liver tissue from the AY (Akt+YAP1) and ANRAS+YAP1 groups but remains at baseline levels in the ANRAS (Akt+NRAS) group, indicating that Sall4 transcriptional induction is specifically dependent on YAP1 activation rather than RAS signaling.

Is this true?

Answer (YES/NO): NO